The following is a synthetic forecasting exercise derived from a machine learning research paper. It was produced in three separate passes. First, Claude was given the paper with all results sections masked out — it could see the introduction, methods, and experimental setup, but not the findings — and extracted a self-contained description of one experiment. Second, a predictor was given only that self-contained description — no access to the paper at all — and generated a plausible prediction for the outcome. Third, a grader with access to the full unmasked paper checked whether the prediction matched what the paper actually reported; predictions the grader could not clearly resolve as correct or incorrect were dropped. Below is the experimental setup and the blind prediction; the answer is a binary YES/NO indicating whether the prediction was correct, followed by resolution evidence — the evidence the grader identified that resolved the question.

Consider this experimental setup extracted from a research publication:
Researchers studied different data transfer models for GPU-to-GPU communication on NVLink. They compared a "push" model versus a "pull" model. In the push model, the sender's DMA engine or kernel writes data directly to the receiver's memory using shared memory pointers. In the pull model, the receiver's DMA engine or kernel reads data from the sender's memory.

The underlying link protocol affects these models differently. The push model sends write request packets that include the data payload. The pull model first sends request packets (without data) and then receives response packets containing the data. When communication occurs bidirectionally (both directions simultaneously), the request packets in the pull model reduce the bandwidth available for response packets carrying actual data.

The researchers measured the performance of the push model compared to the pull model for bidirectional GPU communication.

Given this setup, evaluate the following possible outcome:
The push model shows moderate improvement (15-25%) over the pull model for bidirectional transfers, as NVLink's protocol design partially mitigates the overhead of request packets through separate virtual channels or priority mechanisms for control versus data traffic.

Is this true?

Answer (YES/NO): NO